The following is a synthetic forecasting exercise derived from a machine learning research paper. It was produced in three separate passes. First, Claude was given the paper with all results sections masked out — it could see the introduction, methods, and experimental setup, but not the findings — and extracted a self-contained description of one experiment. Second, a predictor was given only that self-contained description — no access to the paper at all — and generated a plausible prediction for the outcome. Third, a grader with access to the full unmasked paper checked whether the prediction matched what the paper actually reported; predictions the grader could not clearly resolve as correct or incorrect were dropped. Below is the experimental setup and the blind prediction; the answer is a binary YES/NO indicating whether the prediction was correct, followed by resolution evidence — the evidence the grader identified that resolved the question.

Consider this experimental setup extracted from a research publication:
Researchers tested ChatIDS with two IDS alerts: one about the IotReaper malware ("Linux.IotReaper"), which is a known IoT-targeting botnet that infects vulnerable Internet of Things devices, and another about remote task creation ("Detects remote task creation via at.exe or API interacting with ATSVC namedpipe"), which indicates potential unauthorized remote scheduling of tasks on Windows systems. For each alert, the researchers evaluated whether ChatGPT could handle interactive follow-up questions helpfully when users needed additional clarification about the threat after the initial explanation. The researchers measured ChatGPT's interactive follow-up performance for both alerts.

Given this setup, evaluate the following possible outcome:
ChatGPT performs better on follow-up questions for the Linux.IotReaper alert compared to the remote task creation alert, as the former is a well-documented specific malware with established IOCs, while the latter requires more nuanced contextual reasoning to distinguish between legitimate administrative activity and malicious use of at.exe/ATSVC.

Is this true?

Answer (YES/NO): YES